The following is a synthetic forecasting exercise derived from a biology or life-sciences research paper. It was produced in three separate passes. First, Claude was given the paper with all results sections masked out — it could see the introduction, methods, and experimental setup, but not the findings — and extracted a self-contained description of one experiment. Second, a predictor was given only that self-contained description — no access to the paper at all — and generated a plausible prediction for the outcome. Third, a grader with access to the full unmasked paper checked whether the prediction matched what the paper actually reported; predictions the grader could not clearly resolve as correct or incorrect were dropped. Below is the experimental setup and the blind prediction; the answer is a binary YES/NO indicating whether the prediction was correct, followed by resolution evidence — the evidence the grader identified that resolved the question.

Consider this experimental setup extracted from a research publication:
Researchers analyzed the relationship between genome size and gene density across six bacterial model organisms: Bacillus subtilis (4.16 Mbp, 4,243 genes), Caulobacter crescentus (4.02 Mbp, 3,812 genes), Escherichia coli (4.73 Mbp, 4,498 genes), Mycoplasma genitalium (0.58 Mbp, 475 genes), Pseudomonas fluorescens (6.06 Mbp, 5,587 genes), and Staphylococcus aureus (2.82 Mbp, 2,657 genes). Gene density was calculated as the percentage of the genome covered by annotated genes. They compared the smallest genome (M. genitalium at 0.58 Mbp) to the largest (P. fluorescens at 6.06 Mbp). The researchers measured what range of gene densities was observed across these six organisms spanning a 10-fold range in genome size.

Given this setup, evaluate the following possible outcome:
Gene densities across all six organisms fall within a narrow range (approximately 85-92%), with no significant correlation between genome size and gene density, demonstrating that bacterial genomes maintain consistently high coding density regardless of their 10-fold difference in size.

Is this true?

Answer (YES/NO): NO